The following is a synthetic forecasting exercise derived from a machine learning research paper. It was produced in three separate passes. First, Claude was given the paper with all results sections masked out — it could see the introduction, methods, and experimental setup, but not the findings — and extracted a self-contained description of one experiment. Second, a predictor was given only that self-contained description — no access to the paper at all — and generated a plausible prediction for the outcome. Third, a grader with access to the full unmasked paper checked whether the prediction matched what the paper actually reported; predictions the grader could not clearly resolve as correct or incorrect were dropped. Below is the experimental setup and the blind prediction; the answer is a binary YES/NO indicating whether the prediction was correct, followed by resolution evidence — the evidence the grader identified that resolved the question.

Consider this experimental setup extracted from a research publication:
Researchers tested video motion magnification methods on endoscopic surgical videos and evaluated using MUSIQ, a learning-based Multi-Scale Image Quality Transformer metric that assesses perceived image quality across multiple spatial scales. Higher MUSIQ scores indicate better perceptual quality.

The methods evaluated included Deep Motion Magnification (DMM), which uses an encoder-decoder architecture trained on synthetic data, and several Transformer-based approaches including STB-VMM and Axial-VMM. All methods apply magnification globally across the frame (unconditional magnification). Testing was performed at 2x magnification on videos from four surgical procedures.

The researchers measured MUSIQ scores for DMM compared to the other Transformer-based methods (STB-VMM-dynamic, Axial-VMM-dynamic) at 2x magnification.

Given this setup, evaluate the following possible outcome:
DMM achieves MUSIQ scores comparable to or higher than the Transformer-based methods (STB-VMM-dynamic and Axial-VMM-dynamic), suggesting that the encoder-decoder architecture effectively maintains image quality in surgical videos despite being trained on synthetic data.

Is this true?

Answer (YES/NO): YES